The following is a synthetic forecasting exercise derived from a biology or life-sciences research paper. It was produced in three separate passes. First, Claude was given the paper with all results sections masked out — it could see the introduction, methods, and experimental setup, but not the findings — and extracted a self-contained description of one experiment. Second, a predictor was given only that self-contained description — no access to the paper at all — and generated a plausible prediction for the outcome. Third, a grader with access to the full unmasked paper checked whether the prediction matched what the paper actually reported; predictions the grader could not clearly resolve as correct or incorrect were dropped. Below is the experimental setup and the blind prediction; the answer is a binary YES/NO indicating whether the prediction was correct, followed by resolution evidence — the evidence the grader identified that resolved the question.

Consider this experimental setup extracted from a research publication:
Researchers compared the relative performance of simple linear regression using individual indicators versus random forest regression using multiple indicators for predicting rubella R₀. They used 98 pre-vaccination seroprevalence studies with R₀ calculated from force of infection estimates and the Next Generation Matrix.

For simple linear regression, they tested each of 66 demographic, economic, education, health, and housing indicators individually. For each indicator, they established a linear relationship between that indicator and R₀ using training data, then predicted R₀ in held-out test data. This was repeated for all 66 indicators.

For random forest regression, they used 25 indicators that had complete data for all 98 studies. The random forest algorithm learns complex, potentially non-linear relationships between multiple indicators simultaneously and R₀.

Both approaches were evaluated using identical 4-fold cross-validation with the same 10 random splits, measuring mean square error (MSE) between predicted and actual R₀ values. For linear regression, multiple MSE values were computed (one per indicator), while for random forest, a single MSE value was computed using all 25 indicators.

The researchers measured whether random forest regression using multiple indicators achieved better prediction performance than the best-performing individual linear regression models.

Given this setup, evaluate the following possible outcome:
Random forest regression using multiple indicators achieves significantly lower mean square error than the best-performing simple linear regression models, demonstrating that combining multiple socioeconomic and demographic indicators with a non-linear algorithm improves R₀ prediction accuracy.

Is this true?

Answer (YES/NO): NO